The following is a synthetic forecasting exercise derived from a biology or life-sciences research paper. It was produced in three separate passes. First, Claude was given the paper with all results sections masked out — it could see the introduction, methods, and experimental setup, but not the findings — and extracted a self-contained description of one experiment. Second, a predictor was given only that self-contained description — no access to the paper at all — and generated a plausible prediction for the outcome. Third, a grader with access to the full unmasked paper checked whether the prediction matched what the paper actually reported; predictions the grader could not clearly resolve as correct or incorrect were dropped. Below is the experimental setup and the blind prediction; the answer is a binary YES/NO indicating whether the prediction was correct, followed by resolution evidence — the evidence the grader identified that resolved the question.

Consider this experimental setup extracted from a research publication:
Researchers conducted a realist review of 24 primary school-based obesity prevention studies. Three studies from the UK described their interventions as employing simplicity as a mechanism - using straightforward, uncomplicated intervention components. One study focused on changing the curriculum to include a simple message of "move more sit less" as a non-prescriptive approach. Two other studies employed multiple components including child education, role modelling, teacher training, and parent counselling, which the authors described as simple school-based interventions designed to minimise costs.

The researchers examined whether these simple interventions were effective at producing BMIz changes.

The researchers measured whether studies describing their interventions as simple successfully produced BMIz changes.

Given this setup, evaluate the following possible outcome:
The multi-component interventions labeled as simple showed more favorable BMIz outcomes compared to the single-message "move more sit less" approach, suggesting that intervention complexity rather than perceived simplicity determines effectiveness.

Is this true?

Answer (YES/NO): NO